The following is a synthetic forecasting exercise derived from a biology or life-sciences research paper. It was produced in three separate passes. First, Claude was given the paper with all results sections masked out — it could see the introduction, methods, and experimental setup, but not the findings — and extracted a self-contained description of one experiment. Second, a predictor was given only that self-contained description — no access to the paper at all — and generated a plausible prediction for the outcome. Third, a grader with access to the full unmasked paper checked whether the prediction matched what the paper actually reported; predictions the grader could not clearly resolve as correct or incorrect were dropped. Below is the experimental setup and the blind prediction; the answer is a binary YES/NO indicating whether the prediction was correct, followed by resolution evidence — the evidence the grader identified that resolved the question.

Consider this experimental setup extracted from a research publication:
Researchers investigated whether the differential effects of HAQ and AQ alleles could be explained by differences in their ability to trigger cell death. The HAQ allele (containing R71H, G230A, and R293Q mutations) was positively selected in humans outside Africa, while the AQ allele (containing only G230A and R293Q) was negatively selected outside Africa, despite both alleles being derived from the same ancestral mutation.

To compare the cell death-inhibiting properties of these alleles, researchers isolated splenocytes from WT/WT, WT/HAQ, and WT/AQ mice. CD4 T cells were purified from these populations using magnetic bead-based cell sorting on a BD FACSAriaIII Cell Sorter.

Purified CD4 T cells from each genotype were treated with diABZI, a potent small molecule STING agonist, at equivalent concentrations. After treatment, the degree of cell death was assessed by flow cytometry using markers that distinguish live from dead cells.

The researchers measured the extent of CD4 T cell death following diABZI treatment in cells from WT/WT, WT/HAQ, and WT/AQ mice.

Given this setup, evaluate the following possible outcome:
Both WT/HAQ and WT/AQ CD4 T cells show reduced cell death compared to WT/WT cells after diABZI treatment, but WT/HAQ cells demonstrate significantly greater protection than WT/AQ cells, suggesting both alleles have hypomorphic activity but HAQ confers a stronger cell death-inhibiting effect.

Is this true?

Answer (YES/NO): NO